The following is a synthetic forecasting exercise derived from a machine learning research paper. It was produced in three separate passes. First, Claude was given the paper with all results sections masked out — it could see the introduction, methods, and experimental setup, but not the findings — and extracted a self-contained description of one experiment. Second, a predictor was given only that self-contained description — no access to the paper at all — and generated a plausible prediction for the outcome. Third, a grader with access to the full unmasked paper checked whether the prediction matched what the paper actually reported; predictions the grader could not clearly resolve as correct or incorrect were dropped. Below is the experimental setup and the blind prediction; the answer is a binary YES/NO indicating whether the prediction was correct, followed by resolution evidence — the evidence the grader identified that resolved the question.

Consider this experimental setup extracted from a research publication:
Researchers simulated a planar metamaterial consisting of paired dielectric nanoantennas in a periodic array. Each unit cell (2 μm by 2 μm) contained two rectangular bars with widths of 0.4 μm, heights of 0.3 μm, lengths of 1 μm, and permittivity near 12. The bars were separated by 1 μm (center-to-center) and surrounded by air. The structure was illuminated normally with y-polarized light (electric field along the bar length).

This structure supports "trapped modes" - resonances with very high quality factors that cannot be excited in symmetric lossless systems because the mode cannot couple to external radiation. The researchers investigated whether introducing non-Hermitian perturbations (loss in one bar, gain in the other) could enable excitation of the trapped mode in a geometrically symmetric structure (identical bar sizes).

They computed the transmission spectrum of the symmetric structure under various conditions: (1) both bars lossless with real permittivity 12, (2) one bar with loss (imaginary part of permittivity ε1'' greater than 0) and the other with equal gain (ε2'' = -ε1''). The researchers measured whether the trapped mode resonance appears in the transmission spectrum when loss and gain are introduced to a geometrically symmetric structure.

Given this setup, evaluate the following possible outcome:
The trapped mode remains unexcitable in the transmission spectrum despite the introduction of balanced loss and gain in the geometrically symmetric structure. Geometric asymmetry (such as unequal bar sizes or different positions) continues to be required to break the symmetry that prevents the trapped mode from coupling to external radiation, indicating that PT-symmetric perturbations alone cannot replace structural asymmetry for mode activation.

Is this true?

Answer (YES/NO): NO